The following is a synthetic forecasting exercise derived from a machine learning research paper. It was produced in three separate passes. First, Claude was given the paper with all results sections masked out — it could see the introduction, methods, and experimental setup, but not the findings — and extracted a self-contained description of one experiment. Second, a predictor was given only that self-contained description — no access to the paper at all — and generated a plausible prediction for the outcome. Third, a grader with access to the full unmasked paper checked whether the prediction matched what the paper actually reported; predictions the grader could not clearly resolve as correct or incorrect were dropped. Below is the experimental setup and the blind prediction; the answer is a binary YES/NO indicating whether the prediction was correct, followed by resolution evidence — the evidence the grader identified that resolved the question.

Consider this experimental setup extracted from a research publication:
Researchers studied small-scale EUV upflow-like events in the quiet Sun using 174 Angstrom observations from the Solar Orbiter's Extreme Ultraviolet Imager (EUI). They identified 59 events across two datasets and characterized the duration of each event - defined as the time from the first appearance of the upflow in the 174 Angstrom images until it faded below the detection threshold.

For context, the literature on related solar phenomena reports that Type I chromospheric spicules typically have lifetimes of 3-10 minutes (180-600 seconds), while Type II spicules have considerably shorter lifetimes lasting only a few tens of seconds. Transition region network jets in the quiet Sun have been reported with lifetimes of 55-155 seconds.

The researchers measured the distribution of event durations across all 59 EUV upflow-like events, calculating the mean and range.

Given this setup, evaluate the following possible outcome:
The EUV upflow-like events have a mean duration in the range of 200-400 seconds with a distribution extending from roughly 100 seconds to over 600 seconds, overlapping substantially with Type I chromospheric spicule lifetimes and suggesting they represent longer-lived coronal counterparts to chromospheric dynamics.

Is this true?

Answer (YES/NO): NO